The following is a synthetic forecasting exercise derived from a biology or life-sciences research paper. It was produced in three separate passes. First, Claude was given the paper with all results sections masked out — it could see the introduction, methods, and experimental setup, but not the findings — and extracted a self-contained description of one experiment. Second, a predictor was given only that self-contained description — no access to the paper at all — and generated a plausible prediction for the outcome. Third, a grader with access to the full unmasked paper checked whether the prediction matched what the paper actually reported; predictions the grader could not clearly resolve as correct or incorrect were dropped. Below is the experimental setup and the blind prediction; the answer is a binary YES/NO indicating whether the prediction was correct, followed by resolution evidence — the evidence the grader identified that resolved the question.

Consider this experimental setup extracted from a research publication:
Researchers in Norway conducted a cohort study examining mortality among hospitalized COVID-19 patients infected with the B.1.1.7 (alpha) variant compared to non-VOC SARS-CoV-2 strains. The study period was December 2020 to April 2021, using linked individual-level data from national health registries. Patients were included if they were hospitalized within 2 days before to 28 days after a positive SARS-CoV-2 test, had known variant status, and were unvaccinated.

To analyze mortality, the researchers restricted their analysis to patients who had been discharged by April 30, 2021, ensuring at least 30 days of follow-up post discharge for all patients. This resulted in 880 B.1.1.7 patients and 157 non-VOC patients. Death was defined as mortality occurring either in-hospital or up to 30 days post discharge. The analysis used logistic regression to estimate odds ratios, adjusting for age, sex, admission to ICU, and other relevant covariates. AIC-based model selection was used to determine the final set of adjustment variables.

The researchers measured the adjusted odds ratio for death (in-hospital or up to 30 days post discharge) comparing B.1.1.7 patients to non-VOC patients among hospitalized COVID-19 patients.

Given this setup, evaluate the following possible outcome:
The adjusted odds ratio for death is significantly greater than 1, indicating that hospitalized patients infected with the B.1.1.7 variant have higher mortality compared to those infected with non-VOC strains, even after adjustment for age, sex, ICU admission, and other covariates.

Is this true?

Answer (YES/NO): NO